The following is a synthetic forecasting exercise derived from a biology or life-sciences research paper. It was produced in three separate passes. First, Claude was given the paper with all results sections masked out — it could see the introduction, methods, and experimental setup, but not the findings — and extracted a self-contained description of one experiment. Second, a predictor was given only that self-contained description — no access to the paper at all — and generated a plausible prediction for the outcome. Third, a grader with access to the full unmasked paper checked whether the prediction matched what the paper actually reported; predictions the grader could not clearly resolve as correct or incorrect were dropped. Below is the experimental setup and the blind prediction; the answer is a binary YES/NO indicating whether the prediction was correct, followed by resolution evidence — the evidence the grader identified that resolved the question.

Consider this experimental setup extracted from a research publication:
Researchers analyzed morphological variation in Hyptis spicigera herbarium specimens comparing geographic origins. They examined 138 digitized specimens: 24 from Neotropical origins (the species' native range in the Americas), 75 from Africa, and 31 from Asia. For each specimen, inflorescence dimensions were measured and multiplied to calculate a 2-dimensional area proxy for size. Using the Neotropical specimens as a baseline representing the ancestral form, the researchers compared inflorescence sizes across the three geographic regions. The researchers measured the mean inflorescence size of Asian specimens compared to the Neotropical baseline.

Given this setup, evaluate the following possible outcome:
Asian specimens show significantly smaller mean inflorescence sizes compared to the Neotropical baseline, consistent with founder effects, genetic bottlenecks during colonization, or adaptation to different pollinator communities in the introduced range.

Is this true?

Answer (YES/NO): YES